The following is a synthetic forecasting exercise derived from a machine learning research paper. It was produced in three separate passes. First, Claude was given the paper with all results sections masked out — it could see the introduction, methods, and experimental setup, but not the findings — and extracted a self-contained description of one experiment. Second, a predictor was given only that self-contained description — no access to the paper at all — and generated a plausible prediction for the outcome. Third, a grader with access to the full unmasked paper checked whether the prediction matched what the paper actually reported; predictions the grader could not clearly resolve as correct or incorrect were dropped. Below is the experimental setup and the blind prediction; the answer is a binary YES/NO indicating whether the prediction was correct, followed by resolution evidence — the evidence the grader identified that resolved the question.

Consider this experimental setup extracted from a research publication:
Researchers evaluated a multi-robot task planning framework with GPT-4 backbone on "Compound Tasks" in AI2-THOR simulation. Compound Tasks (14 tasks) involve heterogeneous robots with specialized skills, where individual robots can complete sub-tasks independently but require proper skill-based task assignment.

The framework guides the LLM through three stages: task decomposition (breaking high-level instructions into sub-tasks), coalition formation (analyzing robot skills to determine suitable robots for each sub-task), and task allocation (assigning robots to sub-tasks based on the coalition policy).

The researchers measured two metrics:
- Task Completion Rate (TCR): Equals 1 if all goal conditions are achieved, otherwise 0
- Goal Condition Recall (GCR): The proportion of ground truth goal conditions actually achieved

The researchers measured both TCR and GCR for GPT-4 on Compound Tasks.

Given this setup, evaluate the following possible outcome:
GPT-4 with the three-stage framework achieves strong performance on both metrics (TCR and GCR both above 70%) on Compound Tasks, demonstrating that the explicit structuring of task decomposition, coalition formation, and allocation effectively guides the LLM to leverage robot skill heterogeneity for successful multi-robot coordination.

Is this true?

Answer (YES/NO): YES